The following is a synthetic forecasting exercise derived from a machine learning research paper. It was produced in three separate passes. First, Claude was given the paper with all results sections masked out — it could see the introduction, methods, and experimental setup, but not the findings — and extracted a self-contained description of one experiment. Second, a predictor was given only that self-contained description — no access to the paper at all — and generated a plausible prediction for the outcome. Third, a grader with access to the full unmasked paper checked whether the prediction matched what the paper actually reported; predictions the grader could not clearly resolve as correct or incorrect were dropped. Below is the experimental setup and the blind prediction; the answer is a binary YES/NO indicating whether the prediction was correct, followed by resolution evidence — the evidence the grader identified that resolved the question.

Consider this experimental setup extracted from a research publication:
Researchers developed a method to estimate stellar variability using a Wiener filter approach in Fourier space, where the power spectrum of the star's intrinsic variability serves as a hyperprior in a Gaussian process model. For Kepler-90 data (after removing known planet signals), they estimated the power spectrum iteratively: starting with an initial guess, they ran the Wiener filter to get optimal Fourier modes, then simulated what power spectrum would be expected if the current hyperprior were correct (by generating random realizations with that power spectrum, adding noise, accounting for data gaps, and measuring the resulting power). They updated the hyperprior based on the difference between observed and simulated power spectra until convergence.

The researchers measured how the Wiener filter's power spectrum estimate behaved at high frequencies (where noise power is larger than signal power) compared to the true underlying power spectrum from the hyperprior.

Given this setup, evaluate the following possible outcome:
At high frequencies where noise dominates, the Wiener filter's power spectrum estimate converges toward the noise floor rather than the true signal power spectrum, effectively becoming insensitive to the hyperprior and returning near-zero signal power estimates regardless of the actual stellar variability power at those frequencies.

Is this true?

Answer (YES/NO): NO